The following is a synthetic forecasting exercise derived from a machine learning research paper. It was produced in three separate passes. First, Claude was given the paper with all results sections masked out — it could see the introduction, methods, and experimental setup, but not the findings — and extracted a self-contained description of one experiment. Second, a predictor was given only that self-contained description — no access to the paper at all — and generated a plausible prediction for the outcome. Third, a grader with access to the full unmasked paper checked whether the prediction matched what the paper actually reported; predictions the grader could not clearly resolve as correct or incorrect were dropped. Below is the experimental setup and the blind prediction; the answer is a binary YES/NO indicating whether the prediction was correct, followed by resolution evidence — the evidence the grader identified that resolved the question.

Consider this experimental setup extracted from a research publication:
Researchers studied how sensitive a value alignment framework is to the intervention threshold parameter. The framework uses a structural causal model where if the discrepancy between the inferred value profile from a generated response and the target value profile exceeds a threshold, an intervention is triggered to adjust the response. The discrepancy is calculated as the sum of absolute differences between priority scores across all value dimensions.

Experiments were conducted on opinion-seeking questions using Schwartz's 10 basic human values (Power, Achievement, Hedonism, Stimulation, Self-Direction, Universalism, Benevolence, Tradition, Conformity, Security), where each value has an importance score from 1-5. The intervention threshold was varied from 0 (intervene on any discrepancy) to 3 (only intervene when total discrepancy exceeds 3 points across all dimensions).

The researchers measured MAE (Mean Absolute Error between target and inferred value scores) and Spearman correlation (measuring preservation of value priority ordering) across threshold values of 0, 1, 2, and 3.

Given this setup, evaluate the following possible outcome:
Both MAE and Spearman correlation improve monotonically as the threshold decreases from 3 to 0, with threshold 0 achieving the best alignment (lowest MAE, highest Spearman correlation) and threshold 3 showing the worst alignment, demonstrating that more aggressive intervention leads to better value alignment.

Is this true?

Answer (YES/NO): YES